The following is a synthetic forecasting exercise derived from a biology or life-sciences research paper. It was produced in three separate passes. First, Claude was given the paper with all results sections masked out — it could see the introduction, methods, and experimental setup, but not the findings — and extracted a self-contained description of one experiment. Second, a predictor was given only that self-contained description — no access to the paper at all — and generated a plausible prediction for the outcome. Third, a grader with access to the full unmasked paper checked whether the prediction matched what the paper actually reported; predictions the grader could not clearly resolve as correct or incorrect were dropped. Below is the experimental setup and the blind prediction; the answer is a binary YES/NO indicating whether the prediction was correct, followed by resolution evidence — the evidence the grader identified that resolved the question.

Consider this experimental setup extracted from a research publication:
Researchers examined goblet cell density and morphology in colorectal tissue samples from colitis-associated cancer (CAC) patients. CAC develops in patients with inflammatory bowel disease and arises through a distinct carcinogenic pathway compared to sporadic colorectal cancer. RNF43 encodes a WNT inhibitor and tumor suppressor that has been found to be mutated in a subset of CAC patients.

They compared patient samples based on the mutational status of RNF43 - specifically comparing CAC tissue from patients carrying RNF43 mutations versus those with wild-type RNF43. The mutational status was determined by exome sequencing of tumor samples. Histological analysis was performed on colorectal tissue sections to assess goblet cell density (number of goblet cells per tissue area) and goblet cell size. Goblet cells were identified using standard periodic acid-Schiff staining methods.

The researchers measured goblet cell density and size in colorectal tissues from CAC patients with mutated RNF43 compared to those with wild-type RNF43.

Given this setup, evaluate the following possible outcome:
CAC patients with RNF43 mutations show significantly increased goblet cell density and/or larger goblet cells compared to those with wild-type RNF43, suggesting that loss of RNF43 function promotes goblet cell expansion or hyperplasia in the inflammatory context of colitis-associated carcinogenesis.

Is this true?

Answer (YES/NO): NO